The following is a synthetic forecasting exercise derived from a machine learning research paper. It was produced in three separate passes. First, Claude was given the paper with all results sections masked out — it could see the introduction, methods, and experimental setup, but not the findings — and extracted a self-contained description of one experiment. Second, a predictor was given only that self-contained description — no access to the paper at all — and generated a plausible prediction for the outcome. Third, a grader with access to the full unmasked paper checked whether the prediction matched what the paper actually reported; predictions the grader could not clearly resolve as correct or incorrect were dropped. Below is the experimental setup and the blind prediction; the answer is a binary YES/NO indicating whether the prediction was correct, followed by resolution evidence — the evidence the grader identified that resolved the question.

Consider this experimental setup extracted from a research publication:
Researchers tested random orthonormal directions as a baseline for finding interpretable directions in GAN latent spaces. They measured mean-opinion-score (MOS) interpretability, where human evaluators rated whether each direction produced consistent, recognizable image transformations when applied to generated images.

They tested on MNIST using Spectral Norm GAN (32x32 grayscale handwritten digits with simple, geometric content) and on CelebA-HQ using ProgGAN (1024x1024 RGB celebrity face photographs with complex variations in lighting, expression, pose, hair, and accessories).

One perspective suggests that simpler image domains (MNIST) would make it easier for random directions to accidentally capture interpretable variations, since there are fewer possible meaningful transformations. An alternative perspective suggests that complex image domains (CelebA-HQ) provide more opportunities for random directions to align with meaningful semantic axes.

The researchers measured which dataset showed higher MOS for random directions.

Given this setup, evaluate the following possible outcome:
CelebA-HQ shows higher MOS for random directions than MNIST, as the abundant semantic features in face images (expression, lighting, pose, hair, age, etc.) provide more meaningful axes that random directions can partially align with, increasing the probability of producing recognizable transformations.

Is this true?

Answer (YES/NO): YES